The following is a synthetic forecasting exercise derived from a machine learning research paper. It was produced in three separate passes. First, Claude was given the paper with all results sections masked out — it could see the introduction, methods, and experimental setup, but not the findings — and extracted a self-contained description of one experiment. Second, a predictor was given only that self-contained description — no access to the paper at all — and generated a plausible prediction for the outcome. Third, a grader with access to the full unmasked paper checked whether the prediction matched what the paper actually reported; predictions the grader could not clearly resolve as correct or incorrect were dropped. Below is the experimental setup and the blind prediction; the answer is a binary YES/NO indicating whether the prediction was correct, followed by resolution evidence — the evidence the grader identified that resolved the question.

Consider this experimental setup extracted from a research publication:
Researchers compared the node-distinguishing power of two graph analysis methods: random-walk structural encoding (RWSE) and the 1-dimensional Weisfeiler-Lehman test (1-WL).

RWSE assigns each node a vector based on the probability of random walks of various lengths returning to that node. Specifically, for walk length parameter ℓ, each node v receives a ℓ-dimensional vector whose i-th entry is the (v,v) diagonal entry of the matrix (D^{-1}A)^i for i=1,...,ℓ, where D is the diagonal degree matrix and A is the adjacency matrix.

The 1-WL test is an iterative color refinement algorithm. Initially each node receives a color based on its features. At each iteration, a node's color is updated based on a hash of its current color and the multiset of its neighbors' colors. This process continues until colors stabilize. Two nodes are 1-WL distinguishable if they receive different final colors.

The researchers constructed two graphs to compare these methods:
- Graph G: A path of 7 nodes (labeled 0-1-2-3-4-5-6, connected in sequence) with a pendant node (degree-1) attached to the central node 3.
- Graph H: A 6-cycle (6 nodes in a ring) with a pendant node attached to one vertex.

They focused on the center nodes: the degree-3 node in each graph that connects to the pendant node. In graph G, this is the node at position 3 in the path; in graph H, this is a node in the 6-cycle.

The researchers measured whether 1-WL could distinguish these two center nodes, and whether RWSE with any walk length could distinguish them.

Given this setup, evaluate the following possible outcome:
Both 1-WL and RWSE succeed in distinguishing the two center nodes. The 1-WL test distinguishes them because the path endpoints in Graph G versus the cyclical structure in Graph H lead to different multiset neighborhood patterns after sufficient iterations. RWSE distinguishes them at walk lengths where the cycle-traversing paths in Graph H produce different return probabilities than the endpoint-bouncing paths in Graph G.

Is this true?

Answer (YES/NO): NO